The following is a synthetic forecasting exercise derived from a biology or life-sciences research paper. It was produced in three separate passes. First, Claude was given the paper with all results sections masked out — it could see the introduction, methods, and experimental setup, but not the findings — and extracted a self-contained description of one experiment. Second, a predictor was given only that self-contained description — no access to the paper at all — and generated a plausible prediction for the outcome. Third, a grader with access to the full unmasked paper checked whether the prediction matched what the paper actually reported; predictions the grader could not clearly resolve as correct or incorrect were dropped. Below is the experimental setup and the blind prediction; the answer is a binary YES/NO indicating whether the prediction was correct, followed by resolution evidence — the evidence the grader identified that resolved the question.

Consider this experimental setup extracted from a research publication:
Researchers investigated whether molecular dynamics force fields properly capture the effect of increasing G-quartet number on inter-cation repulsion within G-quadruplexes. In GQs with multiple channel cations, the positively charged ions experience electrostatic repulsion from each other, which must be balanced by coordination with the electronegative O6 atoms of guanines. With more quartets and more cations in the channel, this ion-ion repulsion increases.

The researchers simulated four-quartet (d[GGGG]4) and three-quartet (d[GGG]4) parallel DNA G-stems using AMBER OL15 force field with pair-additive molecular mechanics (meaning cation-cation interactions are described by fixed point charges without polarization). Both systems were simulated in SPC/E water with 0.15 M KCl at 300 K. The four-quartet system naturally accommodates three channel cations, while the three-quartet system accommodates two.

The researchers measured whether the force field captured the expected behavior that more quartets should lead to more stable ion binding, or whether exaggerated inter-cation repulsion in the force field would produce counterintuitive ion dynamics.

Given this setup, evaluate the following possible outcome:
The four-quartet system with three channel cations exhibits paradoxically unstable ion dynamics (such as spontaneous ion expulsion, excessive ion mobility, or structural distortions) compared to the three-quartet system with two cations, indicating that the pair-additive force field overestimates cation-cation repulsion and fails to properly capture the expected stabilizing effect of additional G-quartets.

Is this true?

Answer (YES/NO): YES